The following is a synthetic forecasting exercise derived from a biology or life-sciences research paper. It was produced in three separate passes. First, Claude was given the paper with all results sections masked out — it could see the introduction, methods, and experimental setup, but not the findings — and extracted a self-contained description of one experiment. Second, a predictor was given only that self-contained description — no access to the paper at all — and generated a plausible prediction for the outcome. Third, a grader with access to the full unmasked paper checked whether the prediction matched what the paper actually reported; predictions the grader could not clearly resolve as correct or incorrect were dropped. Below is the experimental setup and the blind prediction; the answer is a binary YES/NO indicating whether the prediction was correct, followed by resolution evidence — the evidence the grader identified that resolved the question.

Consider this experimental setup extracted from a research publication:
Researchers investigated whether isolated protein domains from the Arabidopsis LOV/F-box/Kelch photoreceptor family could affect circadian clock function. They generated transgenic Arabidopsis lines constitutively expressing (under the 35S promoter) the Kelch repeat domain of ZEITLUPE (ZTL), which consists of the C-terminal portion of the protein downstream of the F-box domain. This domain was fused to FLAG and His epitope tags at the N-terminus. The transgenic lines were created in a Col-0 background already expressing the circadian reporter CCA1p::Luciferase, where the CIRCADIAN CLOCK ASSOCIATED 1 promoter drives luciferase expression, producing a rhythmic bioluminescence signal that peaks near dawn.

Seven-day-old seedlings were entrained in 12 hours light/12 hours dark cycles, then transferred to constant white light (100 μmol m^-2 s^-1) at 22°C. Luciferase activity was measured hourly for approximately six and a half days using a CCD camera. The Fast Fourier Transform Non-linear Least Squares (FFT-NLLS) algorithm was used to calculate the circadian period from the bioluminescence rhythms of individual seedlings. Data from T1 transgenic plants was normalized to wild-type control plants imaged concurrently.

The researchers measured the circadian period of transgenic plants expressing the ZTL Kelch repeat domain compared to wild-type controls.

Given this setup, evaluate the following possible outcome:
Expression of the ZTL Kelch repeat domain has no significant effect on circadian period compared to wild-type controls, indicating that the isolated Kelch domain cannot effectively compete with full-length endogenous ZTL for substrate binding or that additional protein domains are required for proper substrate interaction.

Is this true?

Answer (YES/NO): NO